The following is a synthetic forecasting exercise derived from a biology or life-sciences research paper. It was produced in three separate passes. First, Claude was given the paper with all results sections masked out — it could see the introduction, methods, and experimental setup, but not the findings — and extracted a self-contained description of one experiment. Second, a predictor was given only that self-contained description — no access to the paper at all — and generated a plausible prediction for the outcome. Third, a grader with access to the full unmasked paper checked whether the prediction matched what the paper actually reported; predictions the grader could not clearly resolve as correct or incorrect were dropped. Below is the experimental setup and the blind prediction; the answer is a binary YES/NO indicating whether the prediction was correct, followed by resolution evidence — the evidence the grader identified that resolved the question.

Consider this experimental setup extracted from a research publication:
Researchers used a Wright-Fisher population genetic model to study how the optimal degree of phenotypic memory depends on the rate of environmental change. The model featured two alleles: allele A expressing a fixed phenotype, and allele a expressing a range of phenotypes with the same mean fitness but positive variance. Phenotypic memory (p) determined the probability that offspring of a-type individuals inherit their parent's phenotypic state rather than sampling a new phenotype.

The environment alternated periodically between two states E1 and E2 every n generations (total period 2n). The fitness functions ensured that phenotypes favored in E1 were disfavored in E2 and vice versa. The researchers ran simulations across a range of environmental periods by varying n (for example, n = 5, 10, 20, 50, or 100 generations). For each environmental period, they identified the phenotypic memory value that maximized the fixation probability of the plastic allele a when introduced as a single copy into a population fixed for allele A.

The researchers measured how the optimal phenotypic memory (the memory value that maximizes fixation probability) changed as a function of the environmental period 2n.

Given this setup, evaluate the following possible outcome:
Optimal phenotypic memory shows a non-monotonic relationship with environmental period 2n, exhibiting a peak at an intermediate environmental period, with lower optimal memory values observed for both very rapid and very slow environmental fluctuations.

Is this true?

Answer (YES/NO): NO